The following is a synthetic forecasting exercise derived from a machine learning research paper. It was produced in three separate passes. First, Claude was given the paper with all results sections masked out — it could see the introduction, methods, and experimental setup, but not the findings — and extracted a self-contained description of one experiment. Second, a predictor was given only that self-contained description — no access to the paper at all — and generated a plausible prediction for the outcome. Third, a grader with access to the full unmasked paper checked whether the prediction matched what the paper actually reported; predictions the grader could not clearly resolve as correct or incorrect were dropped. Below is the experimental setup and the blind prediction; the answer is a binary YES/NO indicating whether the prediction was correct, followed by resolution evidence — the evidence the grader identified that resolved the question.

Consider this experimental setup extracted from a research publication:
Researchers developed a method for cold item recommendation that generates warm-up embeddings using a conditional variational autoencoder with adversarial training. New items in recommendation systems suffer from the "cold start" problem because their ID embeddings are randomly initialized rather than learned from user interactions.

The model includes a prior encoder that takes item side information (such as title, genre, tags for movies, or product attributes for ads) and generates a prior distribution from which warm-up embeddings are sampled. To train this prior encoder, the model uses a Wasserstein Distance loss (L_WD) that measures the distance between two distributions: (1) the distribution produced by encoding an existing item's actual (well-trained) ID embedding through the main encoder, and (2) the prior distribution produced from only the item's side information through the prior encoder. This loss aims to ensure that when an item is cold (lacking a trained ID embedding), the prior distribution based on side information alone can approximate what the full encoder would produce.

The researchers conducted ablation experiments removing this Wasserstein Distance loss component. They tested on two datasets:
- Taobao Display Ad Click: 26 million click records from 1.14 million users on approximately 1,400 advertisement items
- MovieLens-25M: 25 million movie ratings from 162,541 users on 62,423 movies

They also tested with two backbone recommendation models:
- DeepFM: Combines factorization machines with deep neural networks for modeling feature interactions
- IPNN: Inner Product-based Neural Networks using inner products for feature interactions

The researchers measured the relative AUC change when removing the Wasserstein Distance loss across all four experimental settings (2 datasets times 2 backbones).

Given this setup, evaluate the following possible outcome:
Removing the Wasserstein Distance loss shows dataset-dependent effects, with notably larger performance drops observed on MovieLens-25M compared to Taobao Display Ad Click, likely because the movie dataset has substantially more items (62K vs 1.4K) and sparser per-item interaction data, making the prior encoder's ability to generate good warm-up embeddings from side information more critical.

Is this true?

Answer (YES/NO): NO